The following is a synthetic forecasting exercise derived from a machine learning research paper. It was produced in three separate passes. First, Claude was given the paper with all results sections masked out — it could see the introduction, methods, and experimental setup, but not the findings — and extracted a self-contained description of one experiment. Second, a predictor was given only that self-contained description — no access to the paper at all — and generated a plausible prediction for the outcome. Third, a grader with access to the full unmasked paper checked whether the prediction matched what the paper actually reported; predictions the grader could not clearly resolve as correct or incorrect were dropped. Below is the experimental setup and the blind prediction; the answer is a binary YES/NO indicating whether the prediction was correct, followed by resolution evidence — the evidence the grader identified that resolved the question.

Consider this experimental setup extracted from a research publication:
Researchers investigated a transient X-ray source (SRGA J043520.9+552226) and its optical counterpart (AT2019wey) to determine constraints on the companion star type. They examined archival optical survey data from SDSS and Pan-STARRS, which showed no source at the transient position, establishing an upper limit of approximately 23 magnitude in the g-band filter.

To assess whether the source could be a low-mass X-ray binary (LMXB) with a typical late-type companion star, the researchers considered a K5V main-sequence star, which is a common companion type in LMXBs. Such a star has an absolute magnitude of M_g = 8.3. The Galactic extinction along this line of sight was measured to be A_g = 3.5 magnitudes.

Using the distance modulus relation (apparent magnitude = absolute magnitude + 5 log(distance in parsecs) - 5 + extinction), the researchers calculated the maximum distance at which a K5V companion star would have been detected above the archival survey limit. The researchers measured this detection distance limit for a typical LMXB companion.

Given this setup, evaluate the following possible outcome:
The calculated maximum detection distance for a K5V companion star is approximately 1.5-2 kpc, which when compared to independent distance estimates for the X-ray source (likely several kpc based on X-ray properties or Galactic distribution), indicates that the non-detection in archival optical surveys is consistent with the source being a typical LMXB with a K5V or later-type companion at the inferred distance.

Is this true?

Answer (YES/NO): NO